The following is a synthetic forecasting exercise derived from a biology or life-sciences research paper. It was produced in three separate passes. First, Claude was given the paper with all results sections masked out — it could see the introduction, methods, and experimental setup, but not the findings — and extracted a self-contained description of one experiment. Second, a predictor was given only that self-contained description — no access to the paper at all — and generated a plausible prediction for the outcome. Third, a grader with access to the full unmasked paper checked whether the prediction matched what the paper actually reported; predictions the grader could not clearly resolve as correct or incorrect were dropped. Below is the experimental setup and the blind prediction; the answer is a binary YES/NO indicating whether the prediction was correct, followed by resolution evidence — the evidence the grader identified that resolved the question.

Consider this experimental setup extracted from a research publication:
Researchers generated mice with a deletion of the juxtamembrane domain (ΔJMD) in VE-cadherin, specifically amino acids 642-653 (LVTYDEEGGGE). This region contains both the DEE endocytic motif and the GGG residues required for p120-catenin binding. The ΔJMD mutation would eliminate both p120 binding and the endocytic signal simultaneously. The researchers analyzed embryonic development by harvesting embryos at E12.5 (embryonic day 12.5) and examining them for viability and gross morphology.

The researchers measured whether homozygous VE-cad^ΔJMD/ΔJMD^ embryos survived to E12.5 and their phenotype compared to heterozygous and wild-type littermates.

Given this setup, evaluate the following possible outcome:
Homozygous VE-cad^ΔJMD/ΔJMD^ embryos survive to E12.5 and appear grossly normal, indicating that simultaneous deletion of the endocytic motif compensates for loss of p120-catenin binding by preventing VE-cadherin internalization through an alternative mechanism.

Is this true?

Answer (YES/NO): YES